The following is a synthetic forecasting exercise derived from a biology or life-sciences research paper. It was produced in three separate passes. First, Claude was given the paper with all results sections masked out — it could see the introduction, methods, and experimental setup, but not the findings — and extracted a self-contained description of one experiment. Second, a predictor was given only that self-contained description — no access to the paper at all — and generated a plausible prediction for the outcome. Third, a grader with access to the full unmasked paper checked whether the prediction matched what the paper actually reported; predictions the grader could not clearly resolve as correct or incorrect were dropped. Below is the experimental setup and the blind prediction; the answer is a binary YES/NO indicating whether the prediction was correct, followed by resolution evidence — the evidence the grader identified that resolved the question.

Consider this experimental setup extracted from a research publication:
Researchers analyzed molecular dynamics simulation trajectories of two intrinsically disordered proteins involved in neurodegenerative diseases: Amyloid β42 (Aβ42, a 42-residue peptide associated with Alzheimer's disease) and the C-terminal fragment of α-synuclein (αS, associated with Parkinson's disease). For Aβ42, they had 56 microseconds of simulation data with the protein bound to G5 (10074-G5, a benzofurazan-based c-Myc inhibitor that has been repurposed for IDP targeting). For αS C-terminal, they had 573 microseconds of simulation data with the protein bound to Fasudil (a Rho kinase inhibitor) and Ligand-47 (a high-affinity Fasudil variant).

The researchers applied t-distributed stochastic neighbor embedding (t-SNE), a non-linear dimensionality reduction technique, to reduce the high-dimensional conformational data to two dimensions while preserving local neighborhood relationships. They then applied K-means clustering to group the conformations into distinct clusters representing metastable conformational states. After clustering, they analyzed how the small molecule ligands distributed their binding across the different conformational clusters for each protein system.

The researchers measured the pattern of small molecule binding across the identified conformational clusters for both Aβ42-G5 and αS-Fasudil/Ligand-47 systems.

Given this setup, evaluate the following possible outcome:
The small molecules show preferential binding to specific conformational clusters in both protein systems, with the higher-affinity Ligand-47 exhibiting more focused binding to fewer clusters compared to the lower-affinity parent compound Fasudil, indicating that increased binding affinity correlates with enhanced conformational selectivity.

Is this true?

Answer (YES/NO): NO